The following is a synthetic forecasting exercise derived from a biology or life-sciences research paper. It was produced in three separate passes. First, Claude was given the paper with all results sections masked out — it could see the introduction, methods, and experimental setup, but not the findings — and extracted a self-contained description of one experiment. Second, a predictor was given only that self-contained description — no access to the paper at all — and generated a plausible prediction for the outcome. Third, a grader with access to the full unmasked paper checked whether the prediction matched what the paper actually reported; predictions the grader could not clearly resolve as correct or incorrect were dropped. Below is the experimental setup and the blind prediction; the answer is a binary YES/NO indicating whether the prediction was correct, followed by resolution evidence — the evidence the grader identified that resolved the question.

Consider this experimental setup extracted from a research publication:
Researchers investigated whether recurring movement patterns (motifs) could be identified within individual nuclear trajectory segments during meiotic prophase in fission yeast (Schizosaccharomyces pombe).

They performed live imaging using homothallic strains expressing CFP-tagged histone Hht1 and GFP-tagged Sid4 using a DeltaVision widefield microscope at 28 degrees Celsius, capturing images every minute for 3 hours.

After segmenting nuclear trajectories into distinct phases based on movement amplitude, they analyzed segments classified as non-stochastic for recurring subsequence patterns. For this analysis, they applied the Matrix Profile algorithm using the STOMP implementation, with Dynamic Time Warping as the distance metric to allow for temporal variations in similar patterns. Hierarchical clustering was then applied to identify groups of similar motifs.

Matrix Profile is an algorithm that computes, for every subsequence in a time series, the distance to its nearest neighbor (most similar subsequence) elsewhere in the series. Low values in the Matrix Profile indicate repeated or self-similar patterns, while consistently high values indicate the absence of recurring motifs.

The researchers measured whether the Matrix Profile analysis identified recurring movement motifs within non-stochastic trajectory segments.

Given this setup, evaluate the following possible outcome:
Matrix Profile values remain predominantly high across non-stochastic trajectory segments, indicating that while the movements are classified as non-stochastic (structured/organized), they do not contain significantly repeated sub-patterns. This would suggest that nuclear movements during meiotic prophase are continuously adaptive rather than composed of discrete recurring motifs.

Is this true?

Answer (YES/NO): NO